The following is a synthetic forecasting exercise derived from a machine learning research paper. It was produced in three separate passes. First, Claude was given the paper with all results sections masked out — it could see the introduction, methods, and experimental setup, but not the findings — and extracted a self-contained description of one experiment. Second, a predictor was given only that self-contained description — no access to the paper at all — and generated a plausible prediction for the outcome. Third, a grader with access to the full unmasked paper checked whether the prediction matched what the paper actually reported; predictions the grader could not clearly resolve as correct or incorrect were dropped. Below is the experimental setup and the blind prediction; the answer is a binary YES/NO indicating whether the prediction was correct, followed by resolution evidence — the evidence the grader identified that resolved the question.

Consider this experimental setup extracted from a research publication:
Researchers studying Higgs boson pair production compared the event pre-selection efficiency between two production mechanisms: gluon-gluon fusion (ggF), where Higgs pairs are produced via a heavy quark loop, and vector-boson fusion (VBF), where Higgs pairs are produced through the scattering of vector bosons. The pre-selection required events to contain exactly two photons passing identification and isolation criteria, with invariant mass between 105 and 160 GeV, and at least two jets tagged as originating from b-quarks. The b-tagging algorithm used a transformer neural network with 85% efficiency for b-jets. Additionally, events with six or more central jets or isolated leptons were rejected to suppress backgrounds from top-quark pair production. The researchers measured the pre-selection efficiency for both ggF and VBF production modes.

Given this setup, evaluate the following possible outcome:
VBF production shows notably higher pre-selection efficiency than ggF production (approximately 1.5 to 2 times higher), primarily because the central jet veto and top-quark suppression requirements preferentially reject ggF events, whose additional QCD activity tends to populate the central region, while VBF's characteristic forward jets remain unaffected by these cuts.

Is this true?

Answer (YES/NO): NO